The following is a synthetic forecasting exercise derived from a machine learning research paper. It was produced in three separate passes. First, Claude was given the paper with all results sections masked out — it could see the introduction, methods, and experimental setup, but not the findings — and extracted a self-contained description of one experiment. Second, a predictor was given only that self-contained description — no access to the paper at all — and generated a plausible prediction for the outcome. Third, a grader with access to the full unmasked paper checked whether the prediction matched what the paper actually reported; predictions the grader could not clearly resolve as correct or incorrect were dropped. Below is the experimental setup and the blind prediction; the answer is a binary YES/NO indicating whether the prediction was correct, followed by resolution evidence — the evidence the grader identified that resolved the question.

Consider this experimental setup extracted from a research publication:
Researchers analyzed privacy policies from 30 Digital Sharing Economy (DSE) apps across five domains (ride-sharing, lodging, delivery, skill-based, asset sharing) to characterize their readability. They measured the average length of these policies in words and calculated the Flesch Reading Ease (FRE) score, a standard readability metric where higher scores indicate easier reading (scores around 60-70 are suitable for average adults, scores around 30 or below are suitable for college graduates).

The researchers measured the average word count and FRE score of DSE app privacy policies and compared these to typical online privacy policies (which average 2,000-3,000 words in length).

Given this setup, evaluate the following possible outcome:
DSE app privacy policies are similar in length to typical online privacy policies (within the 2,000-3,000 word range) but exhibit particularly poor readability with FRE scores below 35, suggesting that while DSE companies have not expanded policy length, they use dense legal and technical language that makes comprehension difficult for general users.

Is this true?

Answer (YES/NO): NO